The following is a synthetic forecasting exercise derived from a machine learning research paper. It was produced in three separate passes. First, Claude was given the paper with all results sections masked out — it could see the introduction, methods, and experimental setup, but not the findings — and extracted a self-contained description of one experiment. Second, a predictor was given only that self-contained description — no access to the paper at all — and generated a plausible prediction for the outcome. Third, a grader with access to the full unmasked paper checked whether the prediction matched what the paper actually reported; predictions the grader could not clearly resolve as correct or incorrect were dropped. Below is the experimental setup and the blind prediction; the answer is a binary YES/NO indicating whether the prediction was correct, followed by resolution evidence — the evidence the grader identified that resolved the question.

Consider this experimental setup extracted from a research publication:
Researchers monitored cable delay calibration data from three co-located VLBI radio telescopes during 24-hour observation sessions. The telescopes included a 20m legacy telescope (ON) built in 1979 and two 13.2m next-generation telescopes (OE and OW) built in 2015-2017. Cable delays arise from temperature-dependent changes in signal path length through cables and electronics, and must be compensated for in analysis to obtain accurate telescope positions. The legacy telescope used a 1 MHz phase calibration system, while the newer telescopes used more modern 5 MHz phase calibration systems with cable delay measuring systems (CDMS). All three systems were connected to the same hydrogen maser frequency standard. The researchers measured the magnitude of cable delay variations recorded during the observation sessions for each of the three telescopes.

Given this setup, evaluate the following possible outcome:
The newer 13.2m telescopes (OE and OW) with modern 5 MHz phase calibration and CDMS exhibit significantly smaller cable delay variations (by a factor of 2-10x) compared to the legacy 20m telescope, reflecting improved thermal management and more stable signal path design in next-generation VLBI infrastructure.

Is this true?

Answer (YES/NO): YES